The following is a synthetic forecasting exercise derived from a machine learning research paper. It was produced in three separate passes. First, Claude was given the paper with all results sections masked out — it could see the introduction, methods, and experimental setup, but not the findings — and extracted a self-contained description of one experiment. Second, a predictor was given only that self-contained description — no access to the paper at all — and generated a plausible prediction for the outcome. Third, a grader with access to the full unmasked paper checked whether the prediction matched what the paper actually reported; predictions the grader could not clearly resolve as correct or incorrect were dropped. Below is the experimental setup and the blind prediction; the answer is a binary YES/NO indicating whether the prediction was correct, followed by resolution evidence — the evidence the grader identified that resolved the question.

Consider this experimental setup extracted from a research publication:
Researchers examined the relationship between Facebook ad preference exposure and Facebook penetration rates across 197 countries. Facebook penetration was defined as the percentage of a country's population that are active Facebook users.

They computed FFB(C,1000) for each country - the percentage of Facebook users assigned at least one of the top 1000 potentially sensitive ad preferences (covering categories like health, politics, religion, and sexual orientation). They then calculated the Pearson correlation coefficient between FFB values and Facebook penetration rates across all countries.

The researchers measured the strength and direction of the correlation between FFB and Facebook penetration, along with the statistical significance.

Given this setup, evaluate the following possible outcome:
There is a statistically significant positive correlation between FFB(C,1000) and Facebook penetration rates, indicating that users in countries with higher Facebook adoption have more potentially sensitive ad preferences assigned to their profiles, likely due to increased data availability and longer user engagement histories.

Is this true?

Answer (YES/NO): YES